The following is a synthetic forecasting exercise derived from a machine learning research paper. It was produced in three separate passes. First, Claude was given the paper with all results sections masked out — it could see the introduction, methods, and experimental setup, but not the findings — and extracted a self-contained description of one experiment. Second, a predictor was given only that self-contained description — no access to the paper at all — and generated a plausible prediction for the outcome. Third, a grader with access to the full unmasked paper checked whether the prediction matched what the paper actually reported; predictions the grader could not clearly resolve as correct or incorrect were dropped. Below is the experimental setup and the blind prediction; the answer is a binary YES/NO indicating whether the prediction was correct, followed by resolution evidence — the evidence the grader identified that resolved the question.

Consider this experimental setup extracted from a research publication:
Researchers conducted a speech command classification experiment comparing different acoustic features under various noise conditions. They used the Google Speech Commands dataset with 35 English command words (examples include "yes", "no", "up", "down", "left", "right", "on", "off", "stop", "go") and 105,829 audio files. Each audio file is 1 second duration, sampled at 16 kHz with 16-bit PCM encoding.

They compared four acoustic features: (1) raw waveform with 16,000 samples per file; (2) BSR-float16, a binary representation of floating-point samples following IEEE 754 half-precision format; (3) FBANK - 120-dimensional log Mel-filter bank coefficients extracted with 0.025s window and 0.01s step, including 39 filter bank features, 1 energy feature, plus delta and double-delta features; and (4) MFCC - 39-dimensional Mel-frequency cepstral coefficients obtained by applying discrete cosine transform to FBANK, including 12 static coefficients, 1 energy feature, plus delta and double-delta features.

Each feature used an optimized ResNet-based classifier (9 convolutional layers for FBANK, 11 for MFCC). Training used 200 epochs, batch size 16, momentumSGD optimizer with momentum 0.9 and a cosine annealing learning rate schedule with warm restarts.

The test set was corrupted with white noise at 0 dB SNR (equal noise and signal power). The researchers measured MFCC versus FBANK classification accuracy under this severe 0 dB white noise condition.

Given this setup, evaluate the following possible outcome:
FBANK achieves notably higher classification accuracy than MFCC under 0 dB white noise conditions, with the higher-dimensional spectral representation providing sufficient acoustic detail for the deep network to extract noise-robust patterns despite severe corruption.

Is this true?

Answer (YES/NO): YES